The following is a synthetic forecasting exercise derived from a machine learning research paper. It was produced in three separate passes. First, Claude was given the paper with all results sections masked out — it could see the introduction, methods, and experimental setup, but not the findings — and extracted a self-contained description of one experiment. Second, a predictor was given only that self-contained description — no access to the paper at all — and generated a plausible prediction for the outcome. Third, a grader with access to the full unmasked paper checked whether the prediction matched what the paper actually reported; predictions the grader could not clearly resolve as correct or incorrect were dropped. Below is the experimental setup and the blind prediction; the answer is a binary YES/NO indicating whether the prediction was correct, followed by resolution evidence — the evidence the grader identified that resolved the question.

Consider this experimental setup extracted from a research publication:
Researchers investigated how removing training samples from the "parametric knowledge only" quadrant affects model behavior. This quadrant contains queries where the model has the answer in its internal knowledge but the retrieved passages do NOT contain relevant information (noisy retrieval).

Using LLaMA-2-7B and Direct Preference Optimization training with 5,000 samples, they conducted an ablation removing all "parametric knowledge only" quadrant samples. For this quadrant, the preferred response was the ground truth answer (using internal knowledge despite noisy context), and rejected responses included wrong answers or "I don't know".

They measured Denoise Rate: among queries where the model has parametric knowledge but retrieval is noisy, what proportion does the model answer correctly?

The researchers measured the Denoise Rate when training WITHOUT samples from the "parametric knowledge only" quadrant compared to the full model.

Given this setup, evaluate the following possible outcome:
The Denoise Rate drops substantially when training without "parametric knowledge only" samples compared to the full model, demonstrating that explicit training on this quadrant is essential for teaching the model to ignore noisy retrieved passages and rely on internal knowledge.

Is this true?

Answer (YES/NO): YES